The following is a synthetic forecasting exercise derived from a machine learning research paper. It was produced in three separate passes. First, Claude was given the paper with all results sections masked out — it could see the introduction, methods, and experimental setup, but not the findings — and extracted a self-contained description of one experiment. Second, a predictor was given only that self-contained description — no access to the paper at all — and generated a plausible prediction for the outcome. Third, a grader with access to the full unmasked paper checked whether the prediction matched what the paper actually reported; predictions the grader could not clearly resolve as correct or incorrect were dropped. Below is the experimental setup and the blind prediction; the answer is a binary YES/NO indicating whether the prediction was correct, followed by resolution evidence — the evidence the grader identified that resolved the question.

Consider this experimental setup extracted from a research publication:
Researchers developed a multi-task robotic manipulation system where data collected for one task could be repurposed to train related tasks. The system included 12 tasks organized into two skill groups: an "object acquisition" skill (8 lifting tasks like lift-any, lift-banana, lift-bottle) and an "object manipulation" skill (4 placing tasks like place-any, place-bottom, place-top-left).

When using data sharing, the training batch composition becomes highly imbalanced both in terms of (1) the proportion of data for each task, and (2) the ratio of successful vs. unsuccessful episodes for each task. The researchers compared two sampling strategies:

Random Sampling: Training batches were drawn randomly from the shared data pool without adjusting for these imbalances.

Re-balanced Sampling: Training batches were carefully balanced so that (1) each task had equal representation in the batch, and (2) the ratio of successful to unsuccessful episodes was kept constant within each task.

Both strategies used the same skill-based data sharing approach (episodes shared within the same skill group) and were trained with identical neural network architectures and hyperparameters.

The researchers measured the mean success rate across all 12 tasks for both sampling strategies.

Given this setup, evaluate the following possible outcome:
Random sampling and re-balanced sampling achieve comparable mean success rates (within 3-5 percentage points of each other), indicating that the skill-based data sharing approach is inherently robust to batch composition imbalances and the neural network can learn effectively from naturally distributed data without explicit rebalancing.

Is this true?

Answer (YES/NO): NO